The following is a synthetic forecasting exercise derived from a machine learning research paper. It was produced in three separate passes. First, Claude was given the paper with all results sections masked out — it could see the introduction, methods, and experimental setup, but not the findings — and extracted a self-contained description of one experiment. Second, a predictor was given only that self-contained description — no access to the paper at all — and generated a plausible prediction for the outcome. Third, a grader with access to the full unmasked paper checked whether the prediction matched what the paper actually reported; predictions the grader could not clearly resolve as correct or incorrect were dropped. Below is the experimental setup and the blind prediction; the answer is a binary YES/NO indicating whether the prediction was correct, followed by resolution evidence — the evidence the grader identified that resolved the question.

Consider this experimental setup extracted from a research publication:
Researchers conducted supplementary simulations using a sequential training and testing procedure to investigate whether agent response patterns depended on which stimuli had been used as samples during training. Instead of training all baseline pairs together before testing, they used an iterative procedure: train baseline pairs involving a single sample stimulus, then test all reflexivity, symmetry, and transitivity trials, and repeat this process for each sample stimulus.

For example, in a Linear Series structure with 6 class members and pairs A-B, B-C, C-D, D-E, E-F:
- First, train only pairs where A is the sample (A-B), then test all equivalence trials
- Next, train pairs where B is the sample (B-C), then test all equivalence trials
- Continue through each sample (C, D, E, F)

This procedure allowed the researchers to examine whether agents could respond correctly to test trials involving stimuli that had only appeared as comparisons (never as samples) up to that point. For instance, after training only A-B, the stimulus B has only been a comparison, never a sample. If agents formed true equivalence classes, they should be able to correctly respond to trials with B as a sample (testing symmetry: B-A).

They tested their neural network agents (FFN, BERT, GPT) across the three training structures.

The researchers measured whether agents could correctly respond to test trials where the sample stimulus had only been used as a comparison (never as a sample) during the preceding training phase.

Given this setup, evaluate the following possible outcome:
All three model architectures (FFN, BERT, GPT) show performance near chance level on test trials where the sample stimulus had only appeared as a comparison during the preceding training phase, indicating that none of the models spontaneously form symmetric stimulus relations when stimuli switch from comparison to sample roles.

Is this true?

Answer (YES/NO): YES